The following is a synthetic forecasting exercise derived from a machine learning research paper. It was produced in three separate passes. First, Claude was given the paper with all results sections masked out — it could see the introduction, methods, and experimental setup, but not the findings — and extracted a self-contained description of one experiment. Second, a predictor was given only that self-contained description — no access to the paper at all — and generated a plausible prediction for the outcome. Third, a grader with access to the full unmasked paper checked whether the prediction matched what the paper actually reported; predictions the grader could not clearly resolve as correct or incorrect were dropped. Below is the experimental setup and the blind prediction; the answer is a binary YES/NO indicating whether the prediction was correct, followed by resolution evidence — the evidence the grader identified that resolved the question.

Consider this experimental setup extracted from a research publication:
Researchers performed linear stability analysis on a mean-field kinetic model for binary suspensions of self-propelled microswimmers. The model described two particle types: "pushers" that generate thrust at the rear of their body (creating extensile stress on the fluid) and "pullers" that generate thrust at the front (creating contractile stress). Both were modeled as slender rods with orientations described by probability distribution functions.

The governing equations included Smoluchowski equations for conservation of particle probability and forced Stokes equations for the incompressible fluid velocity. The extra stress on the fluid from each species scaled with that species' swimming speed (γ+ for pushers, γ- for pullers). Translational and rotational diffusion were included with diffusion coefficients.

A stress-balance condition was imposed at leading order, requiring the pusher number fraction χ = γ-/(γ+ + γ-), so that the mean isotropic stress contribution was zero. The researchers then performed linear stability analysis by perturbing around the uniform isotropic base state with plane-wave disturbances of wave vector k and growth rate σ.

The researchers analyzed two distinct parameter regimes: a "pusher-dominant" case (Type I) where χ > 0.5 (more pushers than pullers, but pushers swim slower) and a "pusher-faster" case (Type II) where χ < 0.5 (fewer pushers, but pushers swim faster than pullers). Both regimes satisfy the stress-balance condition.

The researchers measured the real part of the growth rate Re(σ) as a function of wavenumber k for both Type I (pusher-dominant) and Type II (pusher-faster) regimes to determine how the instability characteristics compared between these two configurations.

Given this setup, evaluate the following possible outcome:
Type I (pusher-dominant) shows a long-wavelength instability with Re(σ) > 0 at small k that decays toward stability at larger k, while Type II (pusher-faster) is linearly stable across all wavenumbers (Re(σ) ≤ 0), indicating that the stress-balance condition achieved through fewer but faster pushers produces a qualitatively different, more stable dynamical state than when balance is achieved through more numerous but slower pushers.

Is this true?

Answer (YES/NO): NO